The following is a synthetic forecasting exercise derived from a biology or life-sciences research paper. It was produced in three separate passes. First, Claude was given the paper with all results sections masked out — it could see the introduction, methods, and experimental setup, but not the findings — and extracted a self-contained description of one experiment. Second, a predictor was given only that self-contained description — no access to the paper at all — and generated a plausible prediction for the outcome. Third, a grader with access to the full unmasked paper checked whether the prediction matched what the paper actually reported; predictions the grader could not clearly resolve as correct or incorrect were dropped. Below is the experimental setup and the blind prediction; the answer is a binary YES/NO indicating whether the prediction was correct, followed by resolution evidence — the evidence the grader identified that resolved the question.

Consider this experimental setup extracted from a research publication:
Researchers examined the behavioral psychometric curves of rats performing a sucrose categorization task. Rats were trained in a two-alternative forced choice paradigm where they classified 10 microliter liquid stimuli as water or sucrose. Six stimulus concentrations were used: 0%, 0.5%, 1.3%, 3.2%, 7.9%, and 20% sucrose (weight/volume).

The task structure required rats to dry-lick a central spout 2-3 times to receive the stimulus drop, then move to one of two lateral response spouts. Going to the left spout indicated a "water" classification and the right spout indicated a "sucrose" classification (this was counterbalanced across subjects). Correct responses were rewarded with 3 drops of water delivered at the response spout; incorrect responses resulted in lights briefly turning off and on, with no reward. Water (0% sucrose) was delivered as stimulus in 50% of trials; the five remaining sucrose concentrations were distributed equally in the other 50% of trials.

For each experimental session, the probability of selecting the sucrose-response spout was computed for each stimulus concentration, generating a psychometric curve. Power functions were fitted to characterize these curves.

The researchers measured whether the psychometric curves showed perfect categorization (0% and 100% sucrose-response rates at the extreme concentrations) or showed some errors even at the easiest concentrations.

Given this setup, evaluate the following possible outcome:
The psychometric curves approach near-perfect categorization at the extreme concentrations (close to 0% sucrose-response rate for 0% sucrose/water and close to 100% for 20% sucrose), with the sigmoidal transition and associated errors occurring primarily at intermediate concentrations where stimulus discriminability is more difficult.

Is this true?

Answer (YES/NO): NO